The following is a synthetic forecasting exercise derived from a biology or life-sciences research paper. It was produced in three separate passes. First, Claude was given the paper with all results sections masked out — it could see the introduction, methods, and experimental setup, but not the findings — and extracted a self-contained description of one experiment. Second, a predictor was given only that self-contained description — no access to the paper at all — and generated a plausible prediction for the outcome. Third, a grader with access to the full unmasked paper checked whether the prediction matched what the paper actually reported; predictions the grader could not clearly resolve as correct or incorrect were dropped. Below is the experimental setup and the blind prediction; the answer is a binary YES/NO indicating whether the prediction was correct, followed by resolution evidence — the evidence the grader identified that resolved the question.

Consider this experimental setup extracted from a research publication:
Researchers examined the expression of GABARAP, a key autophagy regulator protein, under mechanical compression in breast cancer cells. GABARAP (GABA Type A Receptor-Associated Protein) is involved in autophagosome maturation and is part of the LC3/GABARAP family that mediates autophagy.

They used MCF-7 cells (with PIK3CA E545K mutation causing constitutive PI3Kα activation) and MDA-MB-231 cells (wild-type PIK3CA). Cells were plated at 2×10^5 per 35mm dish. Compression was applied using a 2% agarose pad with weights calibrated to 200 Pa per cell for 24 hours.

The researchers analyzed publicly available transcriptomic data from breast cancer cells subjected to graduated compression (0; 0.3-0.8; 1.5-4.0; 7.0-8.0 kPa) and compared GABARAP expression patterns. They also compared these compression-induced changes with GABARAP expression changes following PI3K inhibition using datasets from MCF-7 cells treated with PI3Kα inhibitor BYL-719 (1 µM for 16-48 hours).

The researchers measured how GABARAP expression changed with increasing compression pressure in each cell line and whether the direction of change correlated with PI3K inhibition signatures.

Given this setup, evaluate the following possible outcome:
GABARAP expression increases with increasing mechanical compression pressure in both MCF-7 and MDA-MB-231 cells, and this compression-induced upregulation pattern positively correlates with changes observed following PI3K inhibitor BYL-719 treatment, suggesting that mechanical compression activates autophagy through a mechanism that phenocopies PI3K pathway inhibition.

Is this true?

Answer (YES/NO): NO